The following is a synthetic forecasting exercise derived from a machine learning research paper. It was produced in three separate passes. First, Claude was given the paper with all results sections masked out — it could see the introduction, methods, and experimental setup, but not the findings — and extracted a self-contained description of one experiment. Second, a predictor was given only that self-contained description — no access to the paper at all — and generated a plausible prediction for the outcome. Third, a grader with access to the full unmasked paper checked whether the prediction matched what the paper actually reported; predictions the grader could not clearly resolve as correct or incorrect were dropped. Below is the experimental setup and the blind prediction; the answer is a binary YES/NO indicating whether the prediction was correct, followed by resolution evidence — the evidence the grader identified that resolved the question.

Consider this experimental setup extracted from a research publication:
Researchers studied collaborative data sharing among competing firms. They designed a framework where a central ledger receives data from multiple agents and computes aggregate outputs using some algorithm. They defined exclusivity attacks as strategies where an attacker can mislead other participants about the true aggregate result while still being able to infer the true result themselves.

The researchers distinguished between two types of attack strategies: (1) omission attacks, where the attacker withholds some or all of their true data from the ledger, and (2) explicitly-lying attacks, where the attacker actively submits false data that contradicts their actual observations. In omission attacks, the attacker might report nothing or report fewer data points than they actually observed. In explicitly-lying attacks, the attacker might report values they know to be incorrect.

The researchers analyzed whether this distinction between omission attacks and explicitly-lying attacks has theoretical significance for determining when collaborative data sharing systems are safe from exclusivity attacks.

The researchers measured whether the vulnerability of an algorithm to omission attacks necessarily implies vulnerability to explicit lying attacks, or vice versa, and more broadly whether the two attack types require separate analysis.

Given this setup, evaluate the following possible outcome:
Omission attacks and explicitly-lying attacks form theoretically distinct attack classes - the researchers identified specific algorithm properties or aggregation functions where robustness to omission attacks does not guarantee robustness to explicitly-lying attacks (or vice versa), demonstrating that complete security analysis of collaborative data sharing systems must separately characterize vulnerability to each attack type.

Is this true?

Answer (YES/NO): YES